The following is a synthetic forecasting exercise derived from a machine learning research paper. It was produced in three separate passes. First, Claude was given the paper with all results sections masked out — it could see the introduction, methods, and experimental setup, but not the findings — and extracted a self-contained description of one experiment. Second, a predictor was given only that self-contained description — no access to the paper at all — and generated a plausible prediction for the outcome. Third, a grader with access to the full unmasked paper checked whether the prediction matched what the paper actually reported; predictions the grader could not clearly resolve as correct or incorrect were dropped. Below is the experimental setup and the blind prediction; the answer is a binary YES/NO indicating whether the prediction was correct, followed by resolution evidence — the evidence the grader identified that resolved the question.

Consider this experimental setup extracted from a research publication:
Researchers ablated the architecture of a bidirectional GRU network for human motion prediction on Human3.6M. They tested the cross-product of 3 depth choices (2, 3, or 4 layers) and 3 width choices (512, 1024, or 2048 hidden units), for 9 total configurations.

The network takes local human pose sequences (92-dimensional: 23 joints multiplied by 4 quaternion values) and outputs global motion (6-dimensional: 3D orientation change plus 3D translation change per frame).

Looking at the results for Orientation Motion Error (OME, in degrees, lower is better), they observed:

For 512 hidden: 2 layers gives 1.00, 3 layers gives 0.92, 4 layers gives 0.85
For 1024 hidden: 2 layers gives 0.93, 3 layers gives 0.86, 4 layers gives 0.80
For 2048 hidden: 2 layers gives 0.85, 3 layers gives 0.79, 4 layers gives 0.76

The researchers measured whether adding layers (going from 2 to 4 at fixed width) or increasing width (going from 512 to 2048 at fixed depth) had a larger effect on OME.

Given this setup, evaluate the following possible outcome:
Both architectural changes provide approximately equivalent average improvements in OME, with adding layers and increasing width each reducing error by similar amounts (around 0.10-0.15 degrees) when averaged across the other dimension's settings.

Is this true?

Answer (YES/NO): YES